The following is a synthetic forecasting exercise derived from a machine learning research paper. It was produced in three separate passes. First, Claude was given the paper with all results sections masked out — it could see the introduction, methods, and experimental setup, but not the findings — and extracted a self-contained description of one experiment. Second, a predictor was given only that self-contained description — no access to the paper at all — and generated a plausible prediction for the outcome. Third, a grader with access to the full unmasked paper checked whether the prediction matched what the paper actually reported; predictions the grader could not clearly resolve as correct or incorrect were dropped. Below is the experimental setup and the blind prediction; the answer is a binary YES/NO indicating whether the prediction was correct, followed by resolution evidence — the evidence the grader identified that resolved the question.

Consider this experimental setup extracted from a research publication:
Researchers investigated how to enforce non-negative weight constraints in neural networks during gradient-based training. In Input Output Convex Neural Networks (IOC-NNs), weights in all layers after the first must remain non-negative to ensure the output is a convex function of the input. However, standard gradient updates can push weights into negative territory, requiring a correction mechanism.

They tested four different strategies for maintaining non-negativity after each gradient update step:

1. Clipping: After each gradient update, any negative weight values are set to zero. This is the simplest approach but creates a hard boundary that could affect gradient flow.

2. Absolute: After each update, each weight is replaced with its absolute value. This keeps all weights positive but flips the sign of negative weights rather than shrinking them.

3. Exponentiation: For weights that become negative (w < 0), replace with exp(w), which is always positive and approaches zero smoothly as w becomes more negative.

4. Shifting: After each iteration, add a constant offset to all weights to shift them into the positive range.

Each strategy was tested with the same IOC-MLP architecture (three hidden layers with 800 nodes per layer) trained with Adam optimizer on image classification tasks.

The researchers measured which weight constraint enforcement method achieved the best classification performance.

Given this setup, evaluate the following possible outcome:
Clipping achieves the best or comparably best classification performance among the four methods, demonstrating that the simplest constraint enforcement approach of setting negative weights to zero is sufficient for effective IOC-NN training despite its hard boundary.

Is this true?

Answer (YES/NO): NO